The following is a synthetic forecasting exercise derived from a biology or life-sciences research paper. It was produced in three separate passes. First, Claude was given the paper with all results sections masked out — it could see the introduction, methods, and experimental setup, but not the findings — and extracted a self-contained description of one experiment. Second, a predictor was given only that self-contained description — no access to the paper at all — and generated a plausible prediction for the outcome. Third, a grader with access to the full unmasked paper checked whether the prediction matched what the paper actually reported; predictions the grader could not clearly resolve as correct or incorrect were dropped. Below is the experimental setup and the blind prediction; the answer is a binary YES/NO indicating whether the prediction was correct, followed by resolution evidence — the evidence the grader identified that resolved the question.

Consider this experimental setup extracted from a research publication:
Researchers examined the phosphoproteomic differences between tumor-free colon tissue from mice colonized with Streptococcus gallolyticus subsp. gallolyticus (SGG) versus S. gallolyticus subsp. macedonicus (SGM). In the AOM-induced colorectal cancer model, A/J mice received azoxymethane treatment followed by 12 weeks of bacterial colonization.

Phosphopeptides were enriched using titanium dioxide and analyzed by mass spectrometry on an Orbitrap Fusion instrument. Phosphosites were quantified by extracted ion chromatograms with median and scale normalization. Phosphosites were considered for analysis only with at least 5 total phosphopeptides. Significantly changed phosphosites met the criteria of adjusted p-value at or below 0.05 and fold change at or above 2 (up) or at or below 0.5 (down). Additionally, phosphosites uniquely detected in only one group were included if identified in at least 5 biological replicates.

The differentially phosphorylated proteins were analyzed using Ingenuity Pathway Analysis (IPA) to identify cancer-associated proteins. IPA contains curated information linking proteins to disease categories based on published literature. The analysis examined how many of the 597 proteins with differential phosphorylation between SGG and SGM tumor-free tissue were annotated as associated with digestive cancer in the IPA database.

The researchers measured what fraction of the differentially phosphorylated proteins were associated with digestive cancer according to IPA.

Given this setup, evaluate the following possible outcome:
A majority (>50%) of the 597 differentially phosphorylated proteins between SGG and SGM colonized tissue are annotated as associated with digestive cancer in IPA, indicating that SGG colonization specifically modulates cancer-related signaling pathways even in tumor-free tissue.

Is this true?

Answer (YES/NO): YES